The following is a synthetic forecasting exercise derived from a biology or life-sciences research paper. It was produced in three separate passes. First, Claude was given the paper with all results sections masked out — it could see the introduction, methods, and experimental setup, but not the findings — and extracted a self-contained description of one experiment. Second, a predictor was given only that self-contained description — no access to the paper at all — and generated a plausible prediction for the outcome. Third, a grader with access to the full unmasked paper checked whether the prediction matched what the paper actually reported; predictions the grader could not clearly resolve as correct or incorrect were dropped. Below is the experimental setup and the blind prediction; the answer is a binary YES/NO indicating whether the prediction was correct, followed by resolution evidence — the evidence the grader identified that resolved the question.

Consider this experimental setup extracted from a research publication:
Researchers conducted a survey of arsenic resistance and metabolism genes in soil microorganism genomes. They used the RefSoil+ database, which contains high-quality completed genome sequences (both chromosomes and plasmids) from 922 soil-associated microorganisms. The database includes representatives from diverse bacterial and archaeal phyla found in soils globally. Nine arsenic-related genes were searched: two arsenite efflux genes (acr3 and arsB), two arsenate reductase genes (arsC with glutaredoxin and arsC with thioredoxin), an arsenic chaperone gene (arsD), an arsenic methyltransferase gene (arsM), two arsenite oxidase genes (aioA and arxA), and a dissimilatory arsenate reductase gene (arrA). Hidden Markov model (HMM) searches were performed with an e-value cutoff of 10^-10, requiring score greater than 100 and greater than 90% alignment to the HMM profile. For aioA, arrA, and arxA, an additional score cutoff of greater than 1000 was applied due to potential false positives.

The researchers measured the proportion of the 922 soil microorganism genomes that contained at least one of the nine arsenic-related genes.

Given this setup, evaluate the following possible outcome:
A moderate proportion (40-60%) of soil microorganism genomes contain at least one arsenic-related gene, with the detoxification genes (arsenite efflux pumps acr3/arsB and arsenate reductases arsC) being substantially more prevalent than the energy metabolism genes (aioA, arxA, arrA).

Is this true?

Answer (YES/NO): NO